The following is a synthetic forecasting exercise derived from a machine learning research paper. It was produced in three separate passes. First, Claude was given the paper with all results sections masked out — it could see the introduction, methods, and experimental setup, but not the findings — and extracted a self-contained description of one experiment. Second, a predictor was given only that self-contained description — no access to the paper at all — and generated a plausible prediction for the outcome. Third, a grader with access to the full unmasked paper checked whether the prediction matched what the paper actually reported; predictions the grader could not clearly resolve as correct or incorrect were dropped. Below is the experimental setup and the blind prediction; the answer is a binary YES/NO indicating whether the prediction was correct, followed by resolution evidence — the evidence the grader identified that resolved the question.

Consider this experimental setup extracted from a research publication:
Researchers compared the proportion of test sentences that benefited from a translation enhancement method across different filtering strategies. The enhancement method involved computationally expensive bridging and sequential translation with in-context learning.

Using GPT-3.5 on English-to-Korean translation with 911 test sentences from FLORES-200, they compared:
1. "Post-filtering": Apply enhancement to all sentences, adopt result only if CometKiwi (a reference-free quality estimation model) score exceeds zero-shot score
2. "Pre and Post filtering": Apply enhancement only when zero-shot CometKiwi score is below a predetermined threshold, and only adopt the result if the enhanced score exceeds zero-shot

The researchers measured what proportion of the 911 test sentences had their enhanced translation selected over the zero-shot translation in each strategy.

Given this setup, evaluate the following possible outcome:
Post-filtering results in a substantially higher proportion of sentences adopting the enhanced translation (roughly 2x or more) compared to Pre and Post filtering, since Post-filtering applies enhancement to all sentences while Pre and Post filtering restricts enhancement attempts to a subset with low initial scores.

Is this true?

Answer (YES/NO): NO